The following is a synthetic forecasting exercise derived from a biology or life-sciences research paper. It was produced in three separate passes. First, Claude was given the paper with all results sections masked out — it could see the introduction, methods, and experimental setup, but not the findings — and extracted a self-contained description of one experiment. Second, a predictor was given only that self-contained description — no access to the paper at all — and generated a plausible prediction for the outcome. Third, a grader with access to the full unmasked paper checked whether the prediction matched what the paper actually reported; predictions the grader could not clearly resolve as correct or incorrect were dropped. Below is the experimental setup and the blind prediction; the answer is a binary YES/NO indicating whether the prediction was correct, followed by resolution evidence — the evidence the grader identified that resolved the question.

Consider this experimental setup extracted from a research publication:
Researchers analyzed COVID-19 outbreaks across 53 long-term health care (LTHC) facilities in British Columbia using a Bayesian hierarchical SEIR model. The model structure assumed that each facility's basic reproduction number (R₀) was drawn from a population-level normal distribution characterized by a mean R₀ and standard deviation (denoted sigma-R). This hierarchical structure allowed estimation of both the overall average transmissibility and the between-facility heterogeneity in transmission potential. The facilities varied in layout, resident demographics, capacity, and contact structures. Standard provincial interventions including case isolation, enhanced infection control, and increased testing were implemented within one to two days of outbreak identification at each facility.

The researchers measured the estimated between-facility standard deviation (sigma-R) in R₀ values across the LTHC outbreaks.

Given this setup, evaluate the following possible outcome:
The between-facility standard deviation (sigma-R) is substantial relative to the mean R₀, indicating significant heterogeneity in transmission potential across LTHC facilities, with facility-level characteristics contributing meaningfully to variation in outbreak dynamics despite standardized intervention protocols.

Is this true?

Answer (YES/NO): YES